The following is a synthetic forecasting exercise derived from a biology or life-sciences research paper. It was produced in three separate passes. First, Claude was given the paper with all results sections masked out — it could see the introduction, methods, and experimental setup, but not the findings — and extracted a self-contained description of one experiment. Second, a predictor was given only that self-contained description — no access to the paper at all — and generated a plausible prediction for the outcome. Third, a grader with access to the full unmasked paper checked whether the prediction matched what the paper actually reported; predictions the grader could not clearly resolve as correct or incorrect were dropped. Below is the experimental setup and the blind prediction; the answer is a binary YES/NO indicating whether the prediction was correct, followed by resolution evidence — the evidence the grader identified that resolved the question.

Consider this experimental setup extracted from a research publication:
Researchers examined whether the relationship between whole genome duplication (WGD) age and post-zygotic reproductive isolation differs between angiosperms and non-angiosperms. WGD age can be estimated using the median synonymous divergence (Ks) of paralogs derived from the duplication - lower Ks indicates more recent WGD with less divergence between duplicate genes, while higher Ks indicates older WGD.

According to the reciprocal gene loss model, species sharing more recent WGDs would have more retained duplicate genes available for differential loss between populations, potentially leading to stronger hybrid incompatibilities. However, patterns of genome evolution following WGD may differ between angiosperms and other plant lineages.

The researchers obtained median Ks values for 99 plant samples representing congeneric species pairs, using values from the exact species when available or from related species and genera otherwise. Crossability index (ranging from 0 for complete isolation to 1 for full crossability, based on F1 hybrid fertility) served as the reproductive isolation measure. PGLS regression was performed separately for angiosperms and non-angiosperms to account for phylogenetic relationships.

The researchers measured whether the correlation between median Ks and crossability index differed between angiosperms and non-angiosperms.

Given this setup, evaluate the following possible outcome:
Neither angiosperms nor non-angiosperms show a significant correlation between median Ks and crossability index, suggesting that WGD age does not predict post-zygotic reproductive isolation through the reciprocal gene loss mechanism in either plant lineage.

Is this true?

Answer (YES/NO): YES